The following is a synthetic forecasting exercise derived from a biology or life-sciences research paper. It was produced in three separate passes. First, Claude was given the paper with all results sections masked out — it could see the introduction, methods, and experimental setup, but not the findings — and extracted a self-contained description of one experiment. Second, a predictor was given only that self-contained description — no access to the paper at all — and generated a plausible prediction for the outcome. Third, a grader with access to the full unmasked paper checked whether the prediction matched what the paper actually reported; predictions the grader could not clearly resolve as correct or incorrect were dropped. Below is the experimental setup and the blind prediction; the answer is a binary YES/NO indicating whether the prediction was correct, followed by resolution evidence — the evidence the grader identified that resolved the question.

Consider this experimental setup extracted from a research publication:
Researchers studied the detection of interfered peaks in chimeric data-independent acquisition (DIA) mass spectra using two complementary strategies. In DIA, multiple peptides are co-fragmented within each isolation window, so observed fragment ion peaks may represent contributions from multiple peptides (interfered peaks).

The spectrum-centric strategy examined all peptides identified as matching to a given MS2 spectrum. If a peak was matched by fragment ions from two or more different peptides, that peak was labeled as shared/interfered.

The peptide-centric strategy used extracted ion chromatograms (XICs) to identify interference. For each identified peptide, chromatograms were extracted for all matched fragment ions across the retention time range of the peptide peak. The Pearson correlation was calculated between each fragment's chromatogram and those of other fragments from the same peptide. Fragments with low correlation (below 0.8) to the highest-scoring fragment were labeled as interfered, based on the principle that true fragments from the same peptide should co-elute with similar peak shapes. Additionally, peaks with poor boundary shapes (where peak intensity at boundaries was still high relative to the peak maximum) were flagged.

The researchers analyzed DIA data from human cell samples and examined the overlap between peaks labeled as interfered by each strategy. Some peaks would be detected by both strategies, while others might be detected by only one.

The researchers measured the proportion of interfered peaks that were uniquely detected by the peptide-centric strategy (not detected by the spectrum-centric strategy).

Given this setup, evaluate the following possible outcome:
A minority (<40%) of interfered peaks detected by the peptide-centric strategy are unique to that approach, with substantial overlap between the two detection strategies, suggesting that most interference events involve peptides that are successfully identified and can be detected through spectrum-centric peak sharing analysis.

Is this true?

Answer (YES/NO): NO